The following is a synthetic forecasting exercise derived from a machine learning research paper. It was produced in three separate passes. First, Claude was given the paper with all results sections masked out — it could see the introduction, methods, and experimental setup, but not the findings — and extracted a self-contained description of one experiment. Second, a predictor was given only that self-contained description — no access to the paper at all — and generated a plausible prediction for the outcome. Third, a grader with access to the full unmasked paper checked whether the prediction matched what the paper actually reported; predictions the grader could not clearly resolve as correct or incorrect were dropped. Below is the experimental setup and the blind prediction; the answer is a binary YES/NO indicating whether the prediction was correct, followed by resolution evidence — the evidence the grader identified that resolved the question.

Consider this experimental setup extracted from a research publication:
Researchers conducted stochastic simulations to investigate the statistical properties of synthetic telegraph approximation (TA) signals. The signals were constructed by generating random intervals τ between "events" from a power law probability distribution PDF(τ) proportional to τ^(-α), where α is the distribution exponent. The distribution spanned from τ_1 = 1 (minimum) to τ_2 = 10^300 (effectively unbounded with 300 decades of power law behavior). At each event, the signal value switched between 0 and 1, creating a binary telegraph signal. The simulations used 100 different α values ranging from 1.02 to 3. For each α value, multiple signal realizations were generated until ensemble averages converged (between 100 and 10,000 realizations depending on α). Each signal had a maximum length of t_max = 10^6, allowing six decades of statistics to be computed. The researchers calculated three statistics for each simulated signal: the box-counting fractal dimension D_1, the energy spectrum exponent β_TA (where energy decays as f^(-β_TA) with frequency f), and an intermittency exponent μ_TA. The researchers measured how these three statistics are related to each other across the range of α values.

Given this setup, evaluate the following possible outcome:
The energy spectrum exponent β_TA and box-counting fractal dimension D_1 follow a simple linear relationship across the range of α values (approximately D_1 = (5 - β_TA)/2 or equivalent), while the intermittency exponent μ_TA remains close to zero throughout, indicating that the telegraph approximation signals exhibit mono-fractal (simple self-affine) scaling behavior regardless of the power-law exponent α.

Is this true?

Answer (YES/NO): NO